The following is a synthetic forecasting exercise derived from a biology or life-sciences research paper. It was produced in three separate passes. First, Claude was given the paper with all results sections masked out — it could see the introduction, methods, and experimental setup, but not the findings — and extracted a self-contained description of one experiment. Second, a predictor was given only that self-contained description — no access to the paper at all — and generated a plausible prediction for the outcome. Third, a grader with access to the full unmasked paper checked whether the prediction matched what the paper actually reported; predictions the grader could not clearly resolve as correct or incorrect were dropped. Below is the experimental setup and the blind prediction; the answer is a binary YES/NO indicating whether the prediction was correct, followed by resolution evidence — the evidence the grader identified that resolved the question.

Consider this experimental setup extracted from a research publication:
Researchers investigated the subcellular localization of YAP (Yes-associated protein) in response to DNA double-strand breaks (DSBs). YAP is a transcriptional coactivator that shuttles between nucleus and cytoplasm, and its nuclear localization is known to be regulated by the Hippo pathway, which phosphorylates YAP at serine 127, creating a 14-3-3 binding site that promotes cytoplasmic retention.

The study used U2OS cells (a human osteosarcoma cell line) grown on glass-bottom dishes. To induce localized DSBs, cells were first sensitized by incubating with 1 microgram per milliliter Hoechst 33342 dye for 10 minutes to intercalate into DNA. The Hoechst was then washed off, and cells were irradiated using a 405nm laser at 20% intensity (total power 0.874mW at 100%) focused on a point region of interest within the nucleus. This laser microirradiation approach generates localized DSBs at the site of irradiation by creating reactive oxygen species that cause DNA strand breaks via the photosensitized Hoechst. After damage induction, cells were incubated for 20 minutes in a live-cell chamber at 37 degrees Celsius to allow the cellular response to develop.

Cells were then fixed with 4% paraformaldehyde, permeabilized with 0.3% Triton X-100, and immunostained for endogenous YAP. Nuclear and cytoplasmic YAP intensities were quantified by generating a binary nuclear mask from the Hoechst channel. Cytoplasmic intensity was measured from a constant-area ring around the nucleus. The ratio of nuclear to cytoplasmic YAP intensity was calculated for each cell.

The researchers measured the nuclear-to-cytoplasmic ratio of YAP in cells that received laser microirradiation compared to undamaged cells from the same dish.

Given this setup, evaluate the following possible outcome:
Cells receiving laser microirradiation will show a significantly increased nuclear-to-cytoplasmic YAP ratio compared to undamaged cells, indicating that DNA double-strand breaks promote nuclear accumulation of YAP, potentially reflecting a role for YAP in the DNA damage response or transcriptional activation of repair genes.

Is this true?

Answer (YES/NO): NO